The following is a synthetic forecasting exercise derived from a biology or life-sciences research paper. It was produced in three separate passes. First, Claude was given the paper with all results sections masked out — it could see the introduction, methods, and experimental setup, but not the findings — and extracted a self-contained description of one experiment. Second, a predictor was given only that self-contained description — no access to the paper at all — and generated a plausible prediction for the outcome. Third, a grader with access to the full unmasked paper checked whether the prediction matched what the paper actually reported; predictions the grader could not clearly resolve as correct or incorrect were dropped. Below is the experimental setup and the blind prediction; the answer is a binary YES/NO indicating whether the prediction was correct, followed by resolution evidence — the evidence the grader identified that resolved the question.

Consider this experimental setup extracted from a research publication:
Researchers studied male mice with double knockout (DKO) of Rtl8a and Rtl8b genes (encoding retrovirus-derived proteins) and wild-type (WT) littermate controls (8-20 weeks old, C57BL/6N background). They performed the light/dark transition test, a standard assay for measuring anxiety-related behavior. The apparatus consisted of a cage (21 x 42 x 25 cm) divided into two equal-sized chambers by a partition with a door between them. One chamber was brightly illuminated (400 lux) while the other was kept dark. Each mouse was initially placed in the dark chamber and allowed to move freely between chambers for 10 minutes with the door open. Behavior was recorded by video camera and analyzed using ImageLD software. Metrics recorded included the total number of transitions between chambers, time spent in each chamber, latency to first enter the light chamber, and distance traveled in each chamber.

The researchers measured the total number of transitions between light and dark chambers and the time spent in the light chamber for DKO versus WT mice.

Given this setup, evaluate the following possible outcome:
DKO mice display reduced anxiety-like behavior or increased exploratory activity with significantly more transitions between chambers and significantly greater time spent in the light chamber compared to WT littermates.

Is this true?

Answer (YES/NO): NO